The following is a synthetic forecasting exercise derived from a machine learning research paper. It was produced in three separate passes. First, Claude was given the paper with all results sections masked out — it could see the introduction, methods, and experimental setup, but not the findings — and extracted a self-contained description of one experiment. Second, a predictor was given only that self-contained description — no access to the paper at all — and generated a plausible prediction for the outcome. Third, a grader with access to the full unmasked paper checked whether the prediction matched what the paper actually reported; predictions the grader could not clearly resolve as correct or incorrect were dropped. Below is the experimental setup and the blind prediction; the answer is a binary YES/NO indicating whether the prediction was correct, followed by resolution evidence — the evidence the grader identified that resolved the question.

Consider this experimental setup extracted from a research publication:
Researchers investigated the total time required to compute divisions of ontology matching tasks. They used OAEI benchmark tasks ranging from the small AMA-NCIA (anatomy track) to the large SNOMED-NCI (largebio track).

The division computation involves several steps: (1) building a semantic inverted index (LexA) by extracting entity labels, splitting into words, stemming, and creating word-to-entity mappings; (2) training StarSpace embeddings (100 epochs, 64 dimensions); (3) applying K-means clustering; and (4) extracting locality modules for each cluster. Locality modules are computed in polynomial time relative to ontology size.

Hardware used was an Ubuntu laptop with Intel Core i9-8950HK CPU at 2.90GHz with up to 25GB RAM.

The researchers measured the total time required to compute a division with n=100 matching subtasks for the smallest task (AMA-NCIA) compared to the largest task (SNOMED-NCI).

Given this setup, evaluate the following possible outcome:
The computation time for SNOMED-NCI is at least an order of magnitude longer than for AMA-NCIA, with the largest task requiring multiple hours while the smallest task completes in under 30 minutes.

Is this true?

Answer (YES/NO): NO